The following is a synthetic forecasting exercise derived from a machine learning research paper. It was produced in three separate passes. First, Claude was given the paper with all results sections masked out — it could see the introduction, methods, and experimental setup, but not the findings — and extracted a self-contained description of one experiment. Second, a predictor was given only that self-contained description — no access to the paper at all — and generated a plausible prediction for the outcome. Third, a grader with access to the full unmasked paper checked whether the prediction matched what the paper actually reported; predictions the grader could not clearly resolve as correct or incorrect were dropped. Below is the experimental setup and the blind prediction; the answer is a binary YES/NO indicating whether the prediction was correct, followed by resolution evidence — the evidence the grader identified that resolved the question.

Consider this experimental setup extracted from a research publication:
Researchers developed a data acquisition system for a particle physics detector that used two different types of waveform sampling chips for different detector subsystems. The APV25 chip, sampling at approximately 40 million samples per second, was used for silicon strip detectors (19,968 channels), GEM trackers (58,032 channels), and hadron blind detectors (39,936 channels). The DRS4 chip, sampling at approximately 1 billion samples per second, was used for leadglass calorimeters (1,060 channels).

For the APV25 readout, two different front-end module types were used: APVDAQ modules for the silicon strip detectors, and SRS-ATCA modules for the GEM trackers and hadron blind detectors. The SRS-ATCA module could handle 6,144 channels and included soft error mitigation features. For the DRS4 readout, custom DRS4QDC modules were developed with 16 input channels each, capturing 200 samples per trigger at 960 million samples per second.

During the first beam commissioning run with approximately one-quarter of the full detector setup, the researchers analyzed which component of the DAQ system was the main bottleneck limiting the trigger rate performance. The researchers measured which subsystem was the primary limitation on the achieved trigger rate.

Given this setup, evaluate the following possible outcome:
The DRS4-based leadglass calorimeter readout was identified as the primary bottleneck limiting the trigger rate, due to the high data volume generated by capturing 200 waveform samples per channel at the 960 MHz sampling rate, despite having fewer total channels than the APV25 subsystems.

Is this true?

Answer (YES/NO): NO